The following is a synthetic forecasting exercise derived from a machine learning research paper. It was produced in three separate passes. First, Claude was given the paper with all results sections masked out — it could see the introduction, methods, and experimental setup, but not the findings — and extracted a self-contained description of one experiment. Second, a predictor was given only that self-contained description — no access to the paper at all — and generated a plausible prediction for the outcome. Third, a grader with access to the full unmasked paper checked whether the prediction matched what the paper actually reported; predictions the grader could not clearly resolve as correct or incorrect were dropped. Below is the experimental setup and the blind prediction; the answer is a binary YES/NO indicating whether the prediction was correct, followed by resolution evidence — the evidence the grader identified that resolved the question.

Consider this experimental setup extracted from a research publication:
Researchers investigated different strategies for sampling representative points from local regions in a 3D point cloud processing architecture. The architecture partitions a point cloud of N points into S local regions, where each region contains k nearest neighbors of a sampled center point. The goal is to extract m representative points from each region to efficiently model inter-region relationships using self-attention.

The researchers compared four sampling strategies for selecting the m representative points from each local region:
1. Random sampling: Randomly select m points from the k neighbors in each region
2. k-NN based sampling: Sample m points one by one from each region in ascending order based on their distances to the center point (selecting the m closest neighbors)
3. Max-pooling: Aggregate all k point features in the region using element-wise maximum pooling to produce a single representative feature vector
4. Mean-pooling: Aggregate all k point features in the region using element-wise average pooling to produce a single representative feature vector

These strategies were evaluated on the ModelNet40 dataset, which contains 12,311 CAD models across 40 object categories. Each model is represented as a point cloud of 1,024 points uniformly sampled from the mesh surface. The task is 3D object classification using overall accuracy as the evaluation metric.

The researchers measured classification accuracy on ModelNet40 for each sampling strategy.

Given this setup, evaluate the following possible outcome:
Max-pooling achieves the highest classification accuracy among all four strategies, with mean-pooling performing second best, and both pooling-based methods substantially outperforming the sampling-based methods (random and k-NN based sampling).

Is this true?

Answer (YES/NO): NO